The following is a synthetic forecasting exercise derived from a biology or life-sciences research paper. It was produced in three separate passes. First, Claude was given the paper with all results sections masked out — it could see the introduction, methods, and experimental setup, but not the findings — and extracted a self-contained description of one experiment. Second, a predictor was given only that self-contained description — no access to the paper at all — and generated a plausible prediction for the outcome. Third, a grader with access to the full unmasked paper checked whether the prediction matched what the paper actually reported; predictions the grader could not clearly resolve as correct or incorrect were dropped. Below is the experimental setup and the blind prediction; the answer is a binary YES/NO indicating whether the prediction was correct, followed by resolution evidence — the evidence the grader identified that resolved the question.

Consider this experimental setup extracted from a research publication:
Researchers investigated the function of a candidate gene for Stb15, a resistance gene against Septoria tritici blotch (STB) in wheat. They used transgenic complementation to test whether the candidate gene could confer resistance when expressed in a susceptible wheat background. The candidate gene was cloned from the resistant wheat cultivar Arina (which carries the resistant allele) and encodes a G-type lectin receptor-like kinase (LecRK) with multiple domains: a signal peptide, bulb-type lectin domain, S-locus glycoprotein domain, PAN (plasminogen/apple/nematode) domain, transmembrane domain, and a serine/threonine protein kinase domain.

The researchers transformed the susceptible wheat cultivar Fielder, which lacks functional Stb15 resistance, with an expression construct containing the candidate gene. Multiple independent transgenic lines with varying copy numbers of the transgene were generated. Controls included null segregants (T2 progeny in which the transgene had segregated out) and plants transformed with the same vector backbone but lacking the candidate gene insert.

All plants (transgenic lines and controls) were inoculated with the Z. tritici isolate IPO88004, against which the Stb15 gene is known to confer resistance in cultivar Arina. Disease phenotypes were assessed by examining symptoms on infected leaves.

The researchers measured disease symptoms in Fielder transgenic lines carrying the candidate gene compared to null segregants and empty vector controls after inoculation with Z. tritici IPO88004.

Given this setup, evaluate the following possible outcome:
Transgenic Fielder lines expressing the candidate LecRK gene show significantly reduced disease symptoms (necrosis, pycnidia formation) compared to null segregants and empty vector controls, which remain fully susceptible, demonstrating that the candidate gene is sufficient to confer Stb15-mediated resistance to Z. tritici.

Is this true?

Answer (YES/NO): YES